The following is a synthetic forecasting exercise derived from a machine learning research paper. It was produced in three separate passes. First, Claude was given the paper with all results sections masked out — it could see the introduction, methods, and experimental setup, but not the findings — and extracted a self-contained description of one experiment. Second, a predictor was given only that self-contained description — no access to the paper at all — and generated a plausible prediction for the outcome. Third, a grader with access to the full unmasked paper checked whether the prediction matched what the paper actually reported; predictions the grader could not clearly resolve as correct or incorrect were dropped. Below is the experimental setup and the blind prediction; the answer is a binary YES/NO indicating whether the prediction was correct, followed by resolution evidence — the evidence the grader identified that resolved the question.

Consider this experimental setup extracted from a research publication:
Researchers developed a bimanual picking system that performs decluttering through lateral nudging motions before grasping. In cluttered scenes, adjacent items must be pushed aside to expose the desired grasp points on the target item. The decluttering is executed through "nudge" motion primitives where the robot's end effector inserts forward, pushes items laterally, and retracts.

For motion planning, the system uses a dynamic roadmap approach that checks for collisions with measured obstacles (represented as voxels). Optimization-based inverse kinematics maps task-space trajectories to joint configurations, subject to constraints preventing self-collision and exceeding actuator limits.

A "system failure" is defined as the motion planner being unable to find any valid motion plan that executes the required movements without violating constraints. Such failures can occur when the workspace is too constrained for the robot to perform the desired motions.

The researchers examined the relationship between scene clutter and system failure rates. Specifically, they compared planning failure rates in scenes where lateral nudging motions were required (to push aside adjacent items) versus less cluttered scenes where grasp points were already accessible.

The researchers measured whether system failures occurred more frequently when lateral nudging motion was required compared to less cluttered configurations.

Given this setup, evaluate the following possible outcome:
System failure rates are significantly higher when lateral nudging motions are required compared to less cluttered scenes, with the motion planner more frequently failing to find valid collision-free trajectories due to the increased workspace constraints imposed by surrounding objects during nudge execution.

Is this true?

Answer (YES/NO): YES